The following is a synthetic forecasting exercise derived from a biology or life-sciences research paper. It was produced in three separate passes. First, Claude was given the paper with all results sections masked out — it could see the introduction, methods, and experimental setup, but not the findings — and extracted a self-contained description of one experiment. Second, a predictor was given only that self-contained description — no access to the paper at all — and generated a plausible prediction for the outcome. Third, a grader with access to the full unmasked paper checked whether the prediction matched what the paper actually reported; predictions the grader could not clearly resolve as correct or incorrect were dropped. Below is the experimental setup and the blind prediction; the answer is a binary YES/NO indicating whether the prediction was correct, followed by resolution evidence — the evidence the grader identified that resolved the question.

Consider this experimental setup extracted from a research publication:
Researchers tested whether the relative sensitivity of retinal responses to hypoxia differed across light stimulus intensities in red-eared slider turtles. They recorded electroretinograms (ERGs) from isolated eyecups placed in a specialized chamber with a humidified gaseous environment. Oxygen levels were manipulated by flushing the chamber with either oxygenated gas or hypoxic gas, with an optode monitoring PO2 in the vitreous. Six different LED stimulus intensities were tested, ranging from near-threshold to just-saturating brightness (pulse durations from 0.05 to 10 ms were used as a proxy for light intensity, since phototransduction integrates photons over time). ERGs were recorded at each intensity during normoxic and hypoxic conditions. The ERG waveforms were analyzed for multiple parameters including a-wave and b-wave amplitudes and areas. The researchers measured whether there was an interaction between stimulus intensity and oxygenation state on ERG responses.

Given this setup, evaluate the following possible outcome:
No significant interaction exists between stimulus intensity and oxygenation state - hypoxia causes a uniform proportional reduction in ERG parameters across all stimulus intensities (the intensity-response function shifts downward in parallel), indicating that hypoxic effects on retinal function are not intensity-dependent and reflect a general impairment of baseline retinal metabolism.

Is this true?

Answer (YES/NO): YES